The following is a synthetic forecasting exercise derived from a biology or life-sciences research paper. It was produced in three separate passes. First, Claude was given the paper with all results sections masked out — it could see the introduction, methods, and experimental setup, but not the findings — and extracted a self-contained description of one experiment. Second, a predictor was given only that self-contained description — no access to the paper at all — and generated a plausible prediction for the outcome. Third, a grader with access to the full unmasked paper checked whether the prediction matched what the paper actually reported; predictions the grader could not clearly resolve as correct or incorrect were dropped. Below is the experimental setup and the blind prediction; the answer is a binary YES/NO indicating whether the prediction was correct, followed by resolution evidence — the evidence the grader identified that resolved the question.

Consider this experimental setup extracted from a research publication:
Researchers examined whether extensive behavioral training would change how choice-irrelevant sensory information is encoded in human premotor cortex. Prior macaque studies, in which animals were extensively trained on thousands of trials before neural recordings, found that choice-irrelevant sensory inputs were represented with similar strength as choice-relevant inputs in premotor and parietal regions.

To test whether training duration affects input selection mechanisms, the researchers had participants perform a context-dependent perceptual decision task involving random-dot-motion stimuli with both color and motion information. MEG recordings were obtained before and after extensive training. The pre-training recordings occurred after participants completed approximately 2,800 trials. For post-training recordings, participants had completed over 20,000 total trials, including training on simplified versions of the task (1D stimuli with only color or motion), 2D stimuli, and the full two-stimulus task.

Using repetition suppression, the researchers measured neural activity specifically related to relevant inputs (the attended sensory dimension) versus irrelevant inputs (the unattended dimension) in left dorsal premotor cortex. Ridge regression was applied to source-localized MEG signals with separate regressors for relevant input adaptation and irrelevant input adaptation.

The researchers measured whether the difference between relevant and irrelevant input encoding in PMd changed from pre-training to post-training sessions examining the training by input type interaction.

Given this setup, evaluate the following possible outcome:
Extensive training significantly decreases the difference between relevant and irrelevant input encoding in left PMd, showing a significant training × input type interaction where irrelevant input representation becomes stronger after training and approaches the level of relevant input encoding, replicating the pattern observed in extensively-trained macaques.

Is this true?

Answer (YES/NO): NO